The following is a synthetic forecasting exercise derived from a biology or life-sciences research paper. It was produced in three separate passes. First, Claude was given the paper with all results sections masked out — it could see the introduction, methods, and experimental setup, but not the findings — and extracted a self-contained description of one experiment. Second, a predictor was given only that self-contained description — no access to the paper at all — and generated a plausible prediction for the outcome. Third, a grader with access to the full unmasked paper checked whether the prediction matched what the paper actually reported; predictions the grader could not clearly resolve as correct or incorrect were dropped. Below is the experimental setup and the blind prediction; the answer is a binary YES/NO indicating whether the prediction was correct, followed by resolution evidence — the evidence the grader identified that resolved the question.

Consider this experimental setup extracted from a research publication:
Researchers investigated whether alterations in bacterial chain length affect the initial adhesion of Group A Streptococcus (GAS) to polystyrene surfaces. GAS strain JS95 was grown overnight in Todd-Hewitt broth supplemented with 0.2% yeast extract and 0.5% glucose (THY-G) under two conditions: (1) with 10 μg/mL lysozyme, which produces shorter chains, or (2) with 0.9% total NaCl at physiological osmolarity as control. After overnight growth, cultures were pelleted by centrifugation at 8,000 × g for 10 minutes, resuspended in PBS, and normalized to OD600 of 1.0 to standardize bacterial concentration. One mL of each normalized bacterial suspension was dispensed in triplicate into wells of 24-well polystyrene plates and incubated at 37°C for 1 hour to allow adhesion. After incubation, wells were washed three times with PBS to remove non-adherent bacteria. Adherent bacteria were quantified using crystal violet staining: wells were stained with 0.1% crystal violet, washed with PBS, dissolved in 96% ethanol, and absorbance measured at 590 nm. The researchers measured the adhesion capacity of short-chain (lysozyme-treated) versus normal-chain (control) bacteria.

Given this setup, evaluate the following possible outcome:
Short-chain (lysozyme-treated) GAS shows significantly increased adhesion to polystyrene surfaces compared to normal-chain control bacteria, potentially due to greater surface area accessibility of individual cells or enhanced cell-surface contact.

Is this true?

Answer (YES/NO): NO